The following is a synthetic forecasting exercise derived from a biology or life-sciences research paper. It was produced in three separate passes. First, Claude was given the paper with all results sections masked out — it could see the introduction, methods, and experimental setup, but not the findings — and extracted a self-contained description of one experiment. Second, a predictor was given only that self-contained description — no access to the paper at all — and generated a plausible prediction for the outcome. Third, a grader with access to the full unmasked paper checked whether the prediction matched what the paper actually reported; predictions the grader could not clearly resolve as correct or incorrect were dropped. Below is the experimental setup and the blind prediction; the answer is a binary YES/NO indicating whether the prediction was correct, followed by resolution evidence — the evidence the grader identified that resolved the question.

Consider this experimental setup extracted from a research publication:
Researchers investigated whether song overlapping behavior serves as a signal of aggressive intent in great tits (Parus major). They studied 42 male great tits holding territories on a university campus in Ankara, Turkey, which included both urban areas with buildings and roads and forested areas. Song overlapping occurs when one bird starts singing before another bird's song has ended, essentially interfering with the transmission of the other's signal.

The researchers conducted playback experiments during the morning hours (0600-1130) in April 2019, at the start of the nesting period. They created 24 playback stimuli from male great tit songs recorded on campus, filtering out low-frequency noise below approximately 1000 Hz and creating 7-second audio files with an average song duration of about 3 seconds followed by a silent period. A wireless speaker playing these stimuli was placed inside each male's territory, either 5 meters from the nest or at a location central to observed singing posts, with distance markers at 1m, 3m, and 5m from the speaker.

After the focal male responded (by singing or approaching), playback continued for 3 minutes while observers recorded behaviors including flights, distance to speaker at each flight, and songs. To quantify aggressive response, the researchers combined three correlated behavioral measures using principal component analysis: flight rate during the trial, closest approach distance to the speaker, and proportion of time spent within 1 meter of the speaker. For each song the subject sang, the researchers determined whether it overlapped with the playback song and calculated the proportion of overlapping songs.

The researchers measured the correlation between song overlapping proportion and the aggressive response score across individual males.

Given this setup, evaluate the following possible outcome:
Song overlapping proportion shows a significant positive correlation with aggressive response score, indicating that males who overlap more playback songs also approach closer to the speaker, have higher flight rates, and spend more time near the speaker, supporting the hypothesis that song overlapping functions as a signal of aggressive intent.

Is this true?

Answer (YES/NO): NO